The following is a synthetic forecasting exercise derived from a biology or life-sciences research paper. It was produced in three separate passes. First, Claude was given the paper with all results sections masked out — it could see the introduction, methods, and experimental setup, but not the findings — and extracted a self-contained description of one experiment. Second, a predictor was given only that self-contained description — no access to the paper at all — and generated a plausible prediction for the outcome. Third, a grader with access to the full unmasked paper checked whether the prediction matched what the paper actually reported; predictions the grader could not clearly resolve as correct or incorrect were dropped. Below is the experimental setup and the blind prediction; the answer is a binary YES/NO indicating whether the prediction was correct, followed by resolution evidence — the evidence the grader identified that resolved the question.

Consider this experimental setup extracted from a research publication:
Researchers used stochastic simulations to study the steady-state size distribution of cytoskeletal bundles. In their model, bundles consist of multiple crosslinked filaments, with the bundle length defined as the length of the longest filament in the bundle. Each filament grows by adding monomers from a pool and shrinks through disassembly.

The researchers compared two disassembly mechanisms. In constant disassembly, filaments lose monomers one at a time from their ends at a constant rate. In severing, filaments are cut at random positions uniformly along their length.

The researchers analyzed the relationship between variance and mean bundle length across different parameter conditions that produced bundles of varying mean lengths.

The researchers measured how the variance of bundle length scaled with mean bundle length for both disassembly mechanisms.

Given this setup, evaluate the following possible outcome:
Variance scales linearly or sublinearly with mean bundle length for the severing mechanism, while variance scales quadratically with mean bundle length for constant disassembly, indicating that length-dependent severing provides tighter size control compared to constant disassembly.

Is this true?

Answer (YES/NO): NO